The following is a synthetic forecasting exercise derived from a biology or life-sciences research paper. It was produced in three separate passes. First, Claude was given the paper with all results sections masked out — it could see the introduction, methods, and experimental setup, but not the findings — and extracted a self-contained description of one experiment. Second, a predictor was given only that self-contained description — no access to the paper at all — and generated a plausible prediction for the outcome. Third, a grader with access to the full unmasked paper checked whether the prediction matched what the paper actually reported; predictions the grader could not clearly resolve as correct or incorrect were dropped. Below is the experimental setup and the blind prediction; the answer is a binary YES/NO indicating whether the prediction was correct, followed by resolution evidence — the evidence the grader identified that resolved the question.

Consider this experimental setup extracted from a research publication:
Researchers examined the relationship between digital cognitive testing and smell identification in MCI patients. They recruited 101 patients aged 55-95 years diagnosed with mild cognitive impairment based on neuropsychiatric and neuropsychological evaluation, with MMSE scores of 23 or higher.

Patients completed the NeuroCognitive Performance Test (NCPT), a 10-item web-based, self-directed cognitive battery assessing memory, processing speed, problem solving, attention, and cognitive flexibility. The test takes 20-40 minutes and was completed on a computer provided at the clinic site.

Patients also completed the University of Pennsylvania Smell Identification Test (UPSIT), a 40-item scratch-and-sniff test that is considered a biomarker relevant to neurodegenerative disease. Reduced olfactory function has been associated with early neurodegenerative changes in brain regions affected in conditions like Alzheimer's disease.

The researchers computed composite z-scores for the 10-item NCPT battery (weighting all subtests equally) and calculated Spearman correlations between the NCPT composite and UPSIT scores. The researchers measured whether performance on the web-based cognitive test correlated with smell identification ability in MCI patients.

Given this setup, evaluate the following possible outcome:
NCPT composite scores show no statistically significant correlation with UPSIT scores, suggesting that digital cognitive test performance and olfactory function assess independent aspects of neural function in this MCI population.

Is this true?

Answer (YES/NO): NO